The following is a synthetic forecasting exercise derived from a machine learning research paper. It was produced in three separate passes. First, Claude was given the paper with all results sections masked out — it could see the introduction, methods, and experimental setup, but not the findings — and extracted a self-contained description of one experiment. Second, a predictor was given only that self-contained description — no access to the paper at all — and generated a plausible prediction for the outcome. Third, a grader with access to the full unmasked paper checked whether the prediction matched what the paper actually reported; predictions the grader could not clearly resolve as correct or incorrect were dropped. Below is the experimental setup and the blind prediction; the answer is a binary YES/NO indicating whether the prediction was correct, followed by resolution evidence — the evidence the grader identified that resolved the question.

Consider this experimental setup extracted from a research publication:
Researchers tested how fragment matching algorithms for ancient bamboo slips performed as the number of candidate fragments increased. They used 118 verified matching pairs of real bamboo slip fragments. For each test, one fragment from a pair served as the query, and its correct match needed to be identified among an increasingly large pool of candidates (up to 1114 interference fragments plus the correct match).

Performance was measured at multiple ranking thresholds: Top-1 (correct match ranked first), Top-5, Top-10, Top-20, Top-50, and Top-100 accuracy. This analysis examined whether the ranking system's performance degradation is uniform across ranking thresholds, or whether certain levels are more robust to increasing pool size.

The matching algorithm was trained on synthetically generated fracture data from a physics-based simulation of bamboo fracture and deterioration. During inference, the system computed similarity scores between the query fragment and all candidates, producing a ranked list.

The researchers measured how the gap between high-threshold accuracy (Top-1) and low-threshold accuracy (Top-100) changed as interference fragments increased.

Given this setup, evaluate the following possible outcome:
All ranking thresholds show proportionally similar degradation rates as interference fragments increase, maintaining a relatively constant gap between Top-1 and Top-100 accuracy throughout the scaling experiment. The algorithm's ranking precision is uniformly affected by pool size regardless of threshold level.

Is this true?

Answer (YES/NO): NO